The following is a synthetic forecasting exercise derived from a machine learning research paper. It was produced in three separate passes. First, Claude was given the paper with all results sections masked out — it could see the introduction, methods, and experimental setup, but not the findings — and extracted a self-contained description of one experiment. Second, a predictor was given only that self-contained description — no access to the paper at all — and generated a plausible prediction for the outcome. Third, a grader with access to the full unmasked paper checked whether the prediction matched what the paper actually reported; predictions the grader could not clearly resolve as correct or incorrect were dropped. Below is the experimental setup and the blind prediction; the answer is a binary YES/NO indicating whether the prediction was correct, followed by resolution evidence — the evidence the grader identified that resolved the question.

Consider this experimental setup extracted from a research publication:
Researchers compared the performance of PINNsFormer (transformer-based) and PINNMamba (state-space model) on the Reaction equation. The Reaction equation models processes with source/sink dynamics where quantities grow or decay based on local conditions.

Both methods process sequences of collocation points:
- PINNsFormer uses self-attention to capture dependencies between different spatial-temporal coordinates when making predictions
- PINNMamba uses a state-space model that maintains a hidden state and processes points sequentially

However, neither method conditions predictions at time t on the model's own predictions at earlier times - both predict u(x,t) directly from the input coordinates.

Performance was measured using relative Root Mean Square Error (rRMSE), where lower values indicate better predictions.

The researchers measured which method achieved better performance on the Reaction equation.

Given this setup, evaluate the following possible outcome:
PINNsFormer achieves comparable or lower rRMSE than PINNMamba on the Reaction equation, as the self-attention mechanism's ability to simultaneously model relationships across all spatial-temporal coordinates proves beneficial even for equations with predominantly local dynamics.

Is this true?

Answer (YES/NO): NO